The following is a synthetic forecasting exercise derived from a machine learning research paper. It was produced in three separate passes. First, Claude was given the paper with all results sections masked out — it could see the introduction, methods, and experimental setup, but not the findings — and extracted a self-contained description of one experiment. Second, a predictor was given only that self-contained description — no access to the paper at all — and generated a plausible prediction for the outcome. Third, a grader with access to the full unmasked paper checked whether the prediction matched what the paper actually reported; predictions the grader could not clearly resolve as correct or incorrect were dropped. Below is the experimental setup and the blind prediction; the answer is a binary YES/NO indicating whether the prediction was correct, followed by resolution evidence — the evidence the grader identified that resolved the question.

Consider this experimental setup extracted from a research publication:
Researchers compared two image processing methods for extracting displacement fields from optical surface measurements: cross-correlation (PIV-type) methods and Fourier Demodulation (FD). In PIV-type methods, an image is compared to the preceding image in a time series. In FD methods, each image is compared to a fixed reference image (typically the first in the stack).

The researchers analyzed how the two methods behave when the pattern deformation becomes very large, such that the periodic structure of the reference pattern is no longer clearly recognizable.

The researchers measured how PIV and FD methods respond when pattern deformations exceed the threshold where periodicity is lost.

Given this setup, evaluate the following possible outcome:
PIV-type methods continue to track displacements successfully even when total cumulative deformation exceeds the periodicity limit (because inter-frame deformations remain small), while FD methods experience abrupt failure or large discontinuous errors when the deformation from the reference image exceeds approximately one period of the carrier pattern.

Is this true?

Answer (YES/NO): YES